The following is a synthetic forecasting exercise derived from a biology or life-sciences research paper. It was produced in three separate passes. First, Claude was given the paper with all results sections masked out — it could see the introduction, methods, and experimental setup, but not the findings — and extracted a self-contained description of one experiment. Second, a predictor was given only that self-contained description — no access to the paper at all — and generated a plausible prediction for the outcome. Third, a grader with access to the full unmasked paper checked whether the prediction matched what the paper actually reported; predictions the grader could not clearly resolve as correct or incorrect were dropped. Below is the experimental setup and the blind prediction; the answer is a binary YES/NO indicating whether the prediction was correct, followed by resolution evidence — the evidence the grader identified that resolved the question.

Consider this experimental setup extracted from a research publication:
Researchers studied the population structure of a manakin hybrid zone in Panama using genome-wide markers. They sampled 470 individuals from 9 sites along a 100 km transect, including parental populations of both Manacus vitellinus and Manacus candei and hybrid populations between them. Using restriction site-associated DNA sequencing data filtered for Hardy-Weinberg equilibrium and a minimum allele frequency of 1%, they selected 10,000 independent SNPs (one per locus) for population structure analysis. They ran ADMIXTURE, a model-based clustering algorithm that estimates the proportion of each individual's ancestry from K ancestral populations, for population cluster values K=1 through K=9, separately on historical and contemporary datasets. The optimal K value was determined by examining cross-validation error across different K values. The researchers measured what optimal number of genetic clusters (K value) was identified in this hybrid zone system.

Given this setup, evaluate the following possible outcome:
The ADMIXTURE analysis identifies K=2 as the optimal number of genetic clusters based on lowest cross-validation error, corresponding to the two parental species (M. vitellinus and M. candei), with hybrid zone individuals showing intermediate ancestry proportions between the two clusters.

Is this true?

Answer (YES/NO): NO